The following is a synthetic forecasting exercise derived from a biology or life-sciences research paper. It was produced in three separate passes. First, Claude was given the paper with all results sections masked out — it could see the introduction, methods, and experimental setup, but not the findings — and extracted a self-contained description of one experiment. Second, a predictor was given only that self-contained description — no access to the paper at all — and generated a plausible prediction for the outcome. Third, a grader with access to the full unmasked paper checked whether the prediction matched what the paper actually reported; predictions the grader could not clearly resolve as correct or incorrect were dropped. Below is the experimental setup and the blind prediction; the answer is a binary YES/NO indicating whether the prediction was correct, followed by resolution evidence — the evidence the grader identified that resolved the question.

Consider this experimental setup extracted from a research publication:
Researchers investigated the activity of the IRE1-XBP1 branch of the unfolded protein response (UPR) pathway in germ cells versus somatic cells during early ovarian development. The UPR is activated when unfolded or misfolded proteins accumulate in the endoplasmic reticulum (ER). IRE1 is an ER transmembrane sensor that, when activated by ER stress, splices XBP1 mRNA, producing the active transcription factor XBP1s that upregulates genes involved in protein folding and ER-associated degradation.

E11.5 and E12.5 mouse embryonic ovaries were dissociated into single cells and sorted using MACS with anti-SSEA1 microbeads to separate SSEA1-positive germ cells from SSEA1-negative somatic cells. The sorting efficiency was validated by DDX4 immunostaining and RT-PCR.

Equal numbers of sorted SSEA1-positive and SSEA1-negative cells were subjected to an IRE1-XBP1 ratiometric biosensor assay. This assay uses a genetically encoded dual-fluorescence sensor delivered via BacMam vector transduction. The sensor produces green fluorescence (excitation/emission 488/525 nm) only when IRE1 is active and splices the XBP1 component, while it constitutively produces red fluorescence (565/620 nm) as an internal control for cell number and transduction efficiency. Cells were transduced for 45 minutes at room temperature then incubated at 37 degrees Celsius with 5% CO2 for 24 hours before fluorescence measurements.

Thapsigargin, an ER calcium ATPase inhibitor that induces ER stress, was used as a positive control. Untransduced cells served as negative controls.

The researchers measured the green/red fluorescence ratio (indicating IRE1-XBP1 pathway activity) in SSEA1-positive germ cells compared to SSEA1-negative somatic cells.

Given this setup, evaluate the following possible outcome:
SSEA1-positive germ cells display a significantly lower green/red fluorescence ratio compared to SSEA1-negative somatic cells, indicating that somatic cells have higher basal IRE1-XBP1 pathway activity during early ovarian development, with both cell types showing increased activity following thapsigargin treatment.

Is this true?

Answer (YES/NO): NO